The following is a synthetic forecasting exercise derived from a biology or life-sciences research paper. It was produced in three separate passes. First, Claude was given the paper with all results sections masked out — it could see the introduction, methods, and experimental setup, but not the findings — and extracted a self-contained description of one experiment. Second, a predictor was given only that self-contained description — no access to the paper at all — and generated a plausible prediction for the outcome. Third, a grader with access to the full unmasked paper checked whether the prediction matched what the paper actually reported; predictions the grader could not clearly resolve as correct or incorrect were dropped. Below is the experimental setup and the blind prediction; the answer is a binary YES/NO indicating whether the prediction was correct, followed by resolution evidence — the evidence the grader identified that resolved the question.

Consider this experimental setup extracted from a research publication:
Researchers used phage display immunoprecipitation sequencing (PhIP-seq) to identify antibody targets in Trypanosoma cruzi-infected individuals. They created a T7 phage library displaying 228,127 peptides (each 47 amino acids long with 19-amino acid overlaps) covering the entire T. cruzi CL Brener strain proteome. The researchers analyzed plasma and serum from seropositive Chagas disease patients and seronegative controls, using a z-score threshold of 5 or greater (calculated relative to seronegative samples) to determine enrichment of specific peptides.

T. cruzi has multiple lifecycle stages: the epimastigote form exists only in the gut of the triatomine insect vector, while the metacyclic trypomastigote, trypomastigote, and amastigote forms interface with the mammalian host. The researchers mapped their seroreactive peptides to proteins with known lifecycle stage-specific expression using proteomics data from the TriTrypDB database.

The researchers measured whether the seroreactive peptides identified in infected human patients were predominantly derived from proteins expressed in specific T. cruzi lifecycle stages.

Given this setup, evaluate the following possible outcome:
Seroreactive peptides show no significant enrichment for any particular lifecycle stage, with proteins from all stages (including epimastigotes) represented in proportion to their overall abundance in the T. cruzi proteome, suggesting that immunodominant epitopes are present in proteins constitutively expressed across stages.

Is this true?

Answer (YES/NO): NO